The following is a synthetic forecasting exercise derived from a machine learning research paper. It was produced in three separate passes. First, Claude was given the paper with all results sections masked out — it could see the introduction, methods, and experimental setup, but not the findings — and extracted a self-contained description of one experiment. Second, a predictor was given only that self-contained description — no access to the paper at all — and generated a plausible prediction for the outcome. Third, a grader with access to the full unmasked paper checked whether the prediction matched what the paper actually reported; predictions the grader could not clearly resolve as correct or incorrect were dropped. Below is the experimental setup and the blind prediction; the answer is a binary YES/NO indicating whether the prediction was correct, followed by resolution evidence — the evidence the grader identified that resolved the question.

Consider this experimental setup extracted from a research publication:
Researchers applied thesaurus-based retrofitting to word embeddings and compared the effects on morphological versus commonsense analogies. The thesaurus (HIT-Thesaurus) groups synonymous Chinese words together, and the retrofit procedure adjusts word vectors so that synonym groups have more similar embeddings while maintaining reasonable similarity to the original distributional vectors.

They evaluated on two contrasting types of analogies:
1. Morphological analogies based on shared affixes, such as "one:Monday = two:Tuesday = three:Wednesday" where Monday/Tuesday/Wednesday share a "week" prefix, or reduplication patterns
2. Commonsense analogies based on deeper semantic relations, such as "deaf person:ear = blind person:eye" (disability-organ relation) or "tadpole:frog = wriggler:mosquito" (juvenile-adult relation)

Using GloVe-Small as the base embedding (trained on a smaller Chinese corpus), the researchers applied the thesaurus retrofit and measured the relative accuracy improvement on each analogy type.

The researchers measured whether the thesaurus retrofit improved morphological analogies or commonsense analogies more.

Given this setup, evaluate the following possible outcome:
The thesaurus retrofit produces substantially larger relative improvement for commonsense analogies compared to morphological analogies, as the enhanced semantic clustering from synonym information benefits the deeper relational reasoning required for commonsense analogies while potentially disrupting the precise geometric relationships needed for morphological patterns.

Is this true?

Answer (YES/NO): YES